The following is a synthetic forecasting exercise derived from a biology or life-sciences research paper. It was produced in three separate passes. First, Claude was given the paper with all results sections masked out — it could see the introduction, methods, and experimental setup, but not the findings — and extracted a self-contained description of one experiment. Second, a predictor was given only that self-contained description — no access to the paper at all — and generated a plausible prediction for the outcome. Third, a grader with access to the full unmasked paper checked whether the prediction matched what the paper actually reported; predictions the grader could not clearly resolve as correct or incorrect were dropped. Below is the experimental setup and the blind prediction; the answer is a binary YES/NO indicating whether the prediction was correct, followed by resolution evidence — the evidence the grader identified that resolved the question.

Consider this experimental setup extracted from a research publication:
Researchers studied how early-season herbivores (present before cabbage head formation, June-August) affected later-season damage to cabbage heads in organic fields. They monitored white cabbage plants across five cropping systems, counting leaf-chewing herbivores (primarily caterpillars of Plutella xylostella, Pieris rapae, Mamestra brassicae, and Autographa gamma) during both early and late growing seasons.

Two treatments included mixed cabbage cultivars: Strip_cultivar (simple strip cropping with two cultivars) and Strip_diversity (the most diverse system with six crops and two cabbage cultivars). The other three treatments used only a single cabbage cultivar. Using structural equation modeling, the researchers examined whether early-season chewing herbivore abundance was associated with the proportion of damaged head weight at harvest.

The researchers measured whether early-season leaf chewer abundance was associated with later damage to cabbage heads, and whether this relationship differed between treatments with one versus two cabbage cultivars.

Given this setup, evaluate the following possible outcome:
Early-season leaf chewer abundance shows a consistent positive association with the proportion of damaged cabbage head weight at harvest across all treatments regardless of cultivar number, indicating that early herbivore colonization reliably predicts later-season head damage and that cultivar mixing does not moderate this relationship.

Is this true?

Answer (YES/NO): NO